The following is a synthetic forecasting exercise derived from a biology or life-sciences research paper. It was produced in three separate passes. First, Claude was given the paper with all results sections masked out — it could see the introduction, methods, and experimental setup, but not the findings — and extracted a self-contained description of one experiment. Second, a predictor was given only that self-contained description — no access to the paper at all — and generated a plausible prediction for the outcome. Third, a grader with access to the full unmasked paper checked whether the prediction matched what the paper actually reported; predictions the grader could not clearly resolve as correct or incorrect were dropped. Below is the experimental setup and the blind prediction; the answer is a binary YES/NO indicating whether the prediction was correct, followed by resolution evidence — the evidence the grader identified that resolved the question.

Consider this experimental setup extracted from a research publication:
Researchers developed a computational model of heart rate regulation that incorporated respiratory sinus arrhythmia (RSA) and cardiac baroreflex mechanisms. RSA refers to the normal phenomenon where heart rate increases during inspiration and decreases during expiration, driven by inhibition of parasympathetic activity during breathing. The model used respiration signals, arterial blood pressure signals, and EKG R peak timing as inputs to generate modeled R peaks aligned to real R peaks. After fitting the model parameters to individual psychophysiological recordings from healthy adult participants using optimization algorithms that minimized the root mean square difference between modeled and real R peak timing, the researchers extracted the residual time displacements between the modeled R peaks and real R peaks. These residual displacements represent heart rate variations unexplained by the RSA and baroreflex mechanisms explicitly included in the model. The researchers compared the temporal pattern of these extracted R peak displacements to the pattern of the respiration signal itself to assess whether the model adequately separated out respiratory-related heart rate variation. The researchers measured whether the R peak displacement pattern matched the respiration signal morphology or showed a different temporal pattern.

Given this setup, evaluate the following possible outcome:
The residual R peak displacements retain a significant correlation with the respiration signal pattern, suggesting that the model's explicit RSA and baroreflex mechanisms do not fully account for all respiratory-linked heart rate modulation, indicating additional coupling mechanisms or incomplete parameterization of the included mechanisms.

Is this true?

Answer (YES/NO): NO